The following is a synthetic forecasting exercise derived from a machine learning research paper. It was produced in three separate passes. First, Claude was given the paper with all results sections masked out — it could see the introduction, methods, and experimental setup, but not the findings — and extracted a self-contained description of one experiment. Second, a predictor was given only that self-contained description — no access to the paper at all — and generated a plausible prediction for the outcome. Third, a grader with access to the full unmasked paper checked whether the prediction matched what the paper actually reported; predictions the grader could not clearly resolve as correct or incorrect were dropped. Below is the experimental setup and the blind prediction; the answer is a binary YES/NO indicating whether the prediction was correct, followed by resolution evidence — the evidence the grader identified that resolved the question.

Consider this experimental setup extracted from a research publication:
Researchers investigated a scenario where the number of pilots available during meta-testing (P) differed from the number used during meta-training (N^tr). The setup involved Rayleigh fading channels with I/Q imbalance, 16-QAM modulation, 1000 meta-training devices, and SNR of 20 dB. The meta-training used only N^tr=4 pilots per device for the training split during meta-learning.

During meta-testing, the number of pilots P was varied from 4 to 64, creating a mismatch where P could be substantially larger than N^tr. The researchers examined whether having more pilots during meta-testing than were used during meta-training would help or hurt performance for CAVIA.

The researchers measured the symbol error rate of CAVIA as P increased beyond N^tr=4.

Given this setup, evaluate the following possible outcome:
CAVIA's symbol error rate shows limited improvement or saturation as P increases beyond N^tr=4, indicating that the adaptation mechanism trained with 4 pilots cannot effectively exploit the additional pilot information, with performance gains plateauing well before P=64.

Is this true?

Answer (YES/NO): NO